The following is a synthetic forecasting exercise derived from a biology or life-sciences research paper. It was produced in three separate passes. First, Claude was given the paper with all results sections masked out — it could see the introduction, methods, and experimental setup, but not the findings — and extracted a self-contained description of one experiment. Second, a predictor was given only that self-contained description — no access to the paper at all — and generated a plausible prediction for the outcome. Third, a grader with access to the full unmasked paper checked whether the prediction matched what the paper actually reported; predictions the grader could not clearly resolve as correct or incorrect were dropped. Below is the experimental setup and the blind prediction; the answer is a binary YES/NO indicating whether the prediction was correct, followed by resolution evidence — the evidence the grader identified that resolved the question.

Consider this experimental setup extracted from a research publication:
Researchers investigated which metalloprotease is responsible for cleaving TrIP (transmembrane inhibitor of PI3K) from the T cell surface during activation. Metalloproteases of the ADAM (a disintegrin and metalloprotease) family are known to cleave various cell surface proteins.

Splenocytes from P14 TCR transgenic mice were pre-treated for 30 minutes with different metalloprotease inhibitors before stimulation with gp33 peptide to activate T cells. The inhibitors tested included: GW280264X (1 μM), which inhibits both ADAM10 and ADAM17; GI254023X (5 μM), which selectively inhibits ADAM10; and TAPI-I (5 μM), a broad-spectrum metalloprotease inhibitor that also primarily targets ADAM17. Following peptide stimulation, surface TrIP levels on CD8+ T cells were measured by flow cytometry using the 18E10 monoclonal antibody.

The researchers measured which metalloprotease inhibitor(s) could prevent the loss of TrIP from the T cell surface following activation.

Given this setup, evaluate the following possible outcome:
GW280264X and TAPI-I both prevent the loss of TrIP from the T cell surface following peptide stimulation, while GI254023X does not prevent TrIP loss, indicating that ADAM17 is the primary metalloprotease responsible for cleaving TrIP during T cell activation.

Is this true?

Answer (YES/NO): NO